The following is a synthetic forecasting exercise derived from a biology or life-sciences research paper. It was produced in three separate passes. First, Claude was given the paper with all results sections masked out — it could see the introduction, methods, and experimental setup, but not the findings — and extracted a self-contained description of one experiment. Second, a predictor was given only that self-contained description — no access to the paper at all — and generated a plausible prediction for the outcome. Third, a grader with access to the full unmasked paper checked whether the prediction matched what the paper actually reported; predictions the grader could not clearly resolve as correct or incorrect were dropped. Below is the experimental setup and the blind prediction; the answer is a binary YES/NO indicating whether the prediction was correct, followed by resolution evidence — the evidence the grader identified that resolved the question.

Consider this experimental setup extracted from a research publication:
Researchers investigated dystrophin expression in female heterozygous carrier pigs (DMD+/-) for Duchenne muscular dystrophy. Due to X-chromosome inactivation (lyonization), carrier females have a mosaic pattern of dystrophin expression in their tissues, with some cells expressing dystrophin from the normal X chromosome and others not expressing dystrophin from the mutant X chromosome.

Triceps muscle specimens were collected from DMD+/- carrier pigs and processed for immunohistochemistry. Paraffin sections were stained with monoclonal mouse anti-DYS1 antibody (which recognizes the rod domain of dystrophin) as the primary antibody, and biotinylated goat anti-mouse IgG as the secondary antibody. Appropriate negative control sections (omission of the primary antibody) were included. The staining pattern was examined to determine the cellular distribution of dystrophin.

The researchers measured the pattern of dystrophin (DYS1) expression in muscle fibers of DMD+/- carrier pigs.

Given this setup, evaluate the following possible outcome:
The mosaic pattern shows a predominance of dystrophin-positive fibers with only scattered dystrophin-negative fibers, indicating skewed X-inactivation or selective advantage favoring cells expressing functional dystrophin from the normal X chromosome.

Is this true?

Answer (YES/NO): NO